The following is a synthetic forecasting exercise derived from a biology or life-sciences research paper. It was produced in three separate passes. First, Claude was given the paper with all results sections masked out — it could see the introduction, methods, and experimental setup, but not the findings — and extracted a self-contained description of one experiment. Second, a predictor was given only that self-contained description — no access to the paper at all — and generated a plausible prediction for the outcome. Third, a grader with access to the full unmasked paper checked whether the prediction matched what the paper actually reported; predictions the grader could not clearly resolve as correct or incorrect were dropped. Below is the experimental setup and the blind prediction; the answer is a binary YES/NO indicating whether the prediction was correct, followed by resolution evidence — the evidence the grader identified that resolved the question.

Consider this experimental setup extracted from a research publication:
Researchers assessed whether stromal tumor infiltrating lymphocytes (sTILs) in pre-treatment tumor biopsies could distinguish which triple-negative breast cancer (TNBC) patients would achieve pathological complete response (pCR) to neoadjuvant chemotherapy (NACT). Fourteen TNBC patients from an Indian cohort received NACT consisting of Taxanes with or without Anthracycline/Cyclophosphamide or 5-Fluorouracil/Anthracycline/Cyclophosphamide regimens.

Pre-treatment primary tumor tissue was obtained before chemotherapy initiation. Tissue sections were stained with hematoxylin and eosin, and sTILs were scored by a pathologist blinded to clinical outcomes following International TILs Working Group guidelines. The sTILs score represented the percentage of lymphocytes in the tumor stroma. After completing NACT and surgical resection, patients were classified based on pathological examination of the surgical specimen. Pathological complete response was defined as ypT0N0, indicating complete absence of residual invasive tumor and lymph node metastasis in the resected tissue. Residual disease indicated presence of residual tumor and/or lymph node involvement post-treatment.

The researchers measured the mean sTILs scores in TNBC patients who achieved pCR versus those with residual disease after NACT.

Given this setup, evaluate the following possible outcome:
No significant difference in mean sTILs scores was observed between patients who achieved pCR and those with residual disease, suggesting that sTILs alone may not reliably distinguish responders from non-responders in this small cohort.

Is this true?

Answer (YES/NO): YES